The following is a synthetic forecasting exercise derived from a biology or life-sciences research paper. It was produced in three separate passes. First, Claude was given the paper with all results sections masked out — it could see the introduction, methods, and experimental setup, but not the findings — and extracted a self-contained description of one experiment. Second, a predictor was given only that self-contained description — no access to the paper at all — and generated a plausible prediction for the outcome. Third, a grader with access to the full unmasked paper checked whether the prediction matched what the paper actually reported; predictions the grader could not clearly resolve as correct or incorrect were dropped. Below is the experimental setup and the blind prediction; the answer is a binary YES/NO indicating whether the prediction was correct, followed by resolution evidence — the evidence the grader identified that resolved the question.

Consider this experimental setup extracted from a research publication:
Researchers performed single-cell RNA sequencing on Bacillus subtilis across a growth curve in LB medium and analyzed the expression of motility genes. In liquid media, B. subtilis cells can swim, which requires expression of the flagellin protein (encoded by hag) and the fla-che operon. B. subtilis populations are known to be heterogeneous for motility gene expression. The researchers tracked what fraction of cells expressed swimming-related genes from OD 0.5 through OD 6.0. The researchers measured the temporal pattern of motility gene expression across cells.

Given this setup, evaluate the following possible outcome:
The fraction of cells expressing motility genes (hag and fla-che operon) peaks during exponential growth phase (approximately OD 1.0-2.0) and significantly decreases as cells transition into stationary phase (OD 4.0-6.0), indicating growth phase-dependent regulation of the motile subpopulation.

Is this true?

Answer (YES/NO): NO